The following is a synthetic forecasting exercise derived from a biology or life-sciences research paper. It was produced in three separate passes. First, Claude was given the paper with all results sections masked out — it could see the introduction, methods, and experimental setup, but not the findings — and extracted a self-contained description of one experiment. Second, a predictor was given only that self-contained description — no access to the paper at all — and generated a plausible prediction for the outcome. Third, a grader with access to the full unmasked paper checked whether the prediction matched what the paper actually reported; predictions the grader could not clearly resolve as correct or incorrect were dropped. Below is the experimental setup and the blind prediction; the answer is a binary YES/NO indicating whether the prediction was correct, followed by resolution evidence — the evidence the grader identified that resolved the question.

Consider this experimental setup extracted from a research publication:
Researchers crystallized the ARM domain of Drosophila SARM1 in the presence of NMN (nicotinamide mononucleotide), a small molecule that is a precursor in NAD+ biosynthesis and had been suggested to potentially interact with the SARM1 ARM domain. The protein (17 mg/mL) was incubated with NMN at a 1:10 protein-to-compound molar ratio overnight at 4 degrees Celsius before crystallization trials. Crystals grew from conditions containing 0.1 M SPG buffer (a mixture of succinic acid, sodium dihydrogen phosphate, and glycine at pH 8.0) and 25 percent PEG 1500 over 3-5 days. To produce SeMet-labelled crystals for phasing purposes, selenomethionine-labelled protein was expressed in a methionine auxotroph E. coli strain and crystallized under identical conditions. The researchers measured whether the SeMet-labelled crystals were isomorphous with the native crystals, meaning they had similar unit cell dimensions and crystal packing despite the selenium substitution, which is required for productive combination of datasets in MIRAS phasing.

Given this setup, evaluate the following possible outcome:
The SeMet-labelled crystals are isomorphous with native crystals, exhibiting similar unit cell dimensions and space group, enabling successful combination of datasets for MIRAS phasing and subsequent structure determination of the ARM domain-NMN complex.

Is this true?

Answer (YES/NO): YES